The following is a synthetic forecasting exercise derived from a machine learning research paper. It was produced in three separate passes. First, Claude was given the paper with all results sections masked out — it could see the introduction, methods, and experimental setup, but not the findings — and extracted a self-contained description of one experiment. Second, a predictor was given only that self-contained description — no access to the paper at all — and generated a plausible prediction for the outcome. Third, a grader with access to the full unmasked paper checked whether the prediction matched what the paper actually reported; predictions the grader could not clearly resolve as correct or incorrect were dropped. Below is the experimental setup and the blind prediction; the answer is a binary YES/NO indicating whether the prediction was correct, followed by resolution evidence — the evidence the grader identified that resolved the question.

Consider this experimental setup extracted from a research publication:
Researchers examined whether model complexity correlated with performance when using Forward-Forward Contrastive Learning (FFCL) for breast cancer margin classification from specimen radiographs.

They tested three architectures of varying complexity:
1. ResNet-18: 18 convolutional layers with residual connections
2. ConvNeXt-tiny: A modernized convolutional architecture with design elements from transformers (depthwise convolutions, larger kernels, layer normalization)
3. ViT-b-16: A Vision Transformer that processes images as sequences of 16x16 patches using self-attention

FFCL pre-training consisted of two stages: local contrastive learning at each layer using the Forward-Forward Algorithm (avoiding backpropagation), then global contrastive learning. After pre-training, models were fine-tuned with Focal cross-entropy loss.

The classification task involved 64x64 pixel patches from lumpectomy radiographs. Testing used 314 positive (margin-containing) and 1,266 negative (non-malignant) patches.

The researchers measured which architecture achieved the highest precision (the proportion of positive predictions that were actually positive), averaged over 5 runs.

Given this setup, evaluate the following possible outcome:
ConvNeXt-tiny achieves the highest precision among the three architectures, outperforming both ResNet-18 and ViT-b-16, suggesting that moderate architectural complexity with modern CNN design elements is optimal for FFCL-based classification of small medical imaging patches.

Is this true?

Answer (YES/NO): NO